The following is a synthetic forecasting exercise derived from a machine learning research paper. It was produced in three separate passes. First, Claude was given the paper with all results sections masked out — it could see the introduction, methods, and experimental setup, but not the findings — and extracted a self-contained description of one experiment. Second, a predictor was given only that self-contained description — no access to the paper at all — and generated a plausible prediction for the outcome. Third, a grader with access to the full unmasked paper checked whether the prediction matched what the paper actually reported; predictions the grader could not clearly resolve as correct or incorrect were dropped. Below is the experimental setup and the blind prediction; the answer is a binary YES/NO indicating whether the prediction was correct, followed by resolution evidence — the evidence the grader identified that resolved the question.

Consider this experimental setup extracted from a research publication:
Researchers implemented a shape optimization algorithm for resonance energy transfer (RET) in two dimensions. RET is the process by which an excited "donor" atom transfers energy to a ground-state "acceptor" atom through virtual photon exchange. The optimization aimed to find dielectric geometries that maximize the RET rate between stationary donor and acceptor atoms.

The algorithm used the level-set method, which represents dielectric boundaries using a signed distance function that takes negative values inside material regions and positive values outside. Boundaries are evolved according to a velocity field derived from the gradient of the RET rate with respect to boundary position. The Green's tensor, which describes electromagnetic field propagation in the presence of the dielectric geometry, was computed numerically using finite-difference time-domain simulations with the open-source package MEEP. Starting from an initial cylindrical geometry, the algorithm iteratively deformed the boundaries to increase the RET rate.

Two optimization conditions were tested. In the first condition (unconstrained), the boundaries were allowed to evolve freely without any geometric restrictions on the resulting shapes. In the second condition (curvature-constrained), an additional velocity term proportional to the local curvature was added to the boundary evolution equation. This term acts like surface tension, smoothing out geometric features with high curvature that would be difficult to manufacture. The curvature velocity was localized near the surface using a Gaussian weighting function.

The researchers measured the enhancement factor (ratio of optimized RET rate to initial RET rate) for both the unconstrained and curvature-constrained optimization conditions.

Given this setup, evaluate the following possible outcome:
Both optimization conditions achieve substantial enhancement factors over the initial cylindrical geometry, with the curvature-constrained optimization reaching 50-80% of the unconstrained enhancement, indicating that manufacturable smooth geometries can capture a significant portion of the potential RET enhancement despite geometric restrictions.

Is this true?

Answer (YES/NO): NO